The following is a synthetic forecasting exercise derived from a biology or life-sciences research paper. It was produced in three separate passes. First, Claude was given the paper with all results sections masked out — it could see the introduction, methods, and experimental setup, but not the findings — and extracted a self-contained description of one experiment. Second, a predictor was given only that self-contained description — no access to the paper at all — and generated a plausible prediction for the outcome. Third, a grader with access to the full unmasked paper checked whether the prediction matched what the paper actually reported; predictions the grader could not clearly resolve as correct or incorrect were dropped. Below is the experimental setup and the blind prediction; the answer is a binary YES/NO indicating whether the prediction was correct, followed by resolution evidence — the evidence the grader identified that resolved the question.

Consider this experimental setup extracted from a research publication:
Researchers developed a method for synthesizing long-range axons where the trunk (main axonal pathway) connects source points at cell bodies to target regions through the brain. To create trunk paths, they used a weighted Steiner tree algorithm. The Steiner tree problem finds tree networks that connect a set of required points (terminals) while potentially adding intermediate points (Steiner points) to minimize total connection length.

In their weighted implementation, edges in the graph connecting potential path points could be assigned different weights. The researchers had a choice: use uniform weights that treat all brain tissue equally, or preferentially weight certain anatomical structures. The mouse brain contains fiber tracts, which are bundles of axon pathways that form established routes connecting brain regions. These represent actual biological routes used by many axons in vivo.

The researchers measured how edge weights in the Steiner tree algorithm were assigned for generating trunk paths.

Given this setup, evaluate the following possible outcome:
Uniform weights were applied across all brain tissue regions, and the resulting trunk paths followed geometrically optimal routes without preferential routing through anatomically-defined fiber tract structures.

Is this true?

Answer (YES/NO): NO